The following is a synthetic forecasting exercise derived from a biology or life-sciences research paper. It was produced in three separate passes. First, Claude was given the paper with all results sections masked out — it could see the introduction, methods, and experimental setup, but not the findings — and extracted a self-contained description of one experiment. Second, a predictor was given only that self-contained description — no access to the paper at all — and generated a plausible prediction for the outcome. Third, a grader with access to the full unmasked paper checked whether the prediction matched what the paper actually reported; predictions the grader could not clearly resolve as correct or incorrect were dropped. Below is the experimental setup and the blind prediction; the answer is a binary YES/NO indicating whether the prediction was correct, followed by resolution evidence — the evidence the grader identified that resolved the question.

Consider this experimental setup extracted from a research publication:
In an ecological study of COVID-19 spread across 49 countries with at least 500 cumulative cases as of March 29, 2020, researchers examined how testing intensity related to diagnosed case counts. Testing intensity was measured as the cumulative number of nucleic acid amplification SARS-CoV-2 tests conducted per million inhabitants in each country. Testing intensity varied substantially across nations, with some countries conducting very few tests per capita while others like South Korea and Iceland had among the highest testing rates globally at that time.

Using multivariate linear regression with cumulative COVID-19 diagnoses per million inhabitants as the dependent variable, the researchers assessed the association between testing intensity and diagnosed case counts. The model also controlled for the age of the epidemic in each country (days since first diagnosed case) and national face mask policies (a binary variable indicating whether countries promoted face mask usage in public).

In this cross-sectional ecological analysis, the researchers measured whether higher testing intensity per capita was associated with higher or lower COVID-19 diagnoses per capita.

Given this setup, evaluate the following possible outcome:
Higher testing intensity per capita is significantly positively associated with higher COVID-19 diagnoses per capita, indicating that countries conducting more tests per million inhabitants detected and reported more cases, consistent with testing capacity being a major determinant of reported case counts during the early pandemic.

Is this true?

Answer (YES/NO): YES